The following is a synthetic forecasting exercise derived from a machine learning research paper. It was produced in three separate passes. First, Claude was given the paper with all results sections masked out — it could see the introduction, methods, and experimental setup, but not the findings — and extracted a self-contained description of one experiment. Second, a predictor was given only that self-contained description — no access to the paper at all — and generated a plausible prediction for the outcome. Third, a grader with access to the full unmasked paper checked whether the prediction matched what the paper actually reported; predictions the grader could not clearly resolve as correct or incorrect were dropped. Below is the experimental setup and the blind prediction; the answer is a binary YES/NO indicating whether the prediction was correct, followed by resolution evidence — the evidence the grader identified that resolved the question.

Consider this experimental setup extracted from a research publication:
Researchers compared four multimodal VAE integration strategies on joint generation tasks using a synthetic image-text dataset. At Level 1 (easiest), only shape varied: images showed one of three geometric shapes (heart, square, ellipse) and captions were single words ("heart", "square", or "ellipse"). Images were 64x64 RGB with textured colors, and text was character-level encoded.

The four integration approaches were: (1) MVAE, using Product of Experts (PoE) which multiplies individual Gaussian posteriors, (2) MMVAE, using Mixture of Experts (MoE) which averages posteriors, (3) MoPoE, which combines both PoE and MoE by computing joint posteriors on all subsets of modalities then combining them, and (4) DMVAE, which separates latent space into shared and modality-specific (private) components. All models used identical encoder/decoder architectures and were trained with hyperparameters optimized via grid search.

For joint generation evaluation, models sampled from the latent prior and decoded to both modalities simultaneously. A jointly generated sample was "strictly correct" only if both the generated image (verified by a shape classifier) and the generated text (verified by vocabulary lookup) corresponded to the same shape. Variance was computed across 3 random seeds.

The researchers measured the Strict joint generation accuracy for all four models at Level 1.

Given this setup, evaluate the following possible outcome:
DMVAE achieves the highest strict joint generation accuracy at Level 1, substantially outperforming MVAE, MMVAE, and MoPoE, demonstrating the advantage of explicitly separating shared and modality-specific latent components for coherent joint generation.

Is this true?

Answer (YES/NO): NO